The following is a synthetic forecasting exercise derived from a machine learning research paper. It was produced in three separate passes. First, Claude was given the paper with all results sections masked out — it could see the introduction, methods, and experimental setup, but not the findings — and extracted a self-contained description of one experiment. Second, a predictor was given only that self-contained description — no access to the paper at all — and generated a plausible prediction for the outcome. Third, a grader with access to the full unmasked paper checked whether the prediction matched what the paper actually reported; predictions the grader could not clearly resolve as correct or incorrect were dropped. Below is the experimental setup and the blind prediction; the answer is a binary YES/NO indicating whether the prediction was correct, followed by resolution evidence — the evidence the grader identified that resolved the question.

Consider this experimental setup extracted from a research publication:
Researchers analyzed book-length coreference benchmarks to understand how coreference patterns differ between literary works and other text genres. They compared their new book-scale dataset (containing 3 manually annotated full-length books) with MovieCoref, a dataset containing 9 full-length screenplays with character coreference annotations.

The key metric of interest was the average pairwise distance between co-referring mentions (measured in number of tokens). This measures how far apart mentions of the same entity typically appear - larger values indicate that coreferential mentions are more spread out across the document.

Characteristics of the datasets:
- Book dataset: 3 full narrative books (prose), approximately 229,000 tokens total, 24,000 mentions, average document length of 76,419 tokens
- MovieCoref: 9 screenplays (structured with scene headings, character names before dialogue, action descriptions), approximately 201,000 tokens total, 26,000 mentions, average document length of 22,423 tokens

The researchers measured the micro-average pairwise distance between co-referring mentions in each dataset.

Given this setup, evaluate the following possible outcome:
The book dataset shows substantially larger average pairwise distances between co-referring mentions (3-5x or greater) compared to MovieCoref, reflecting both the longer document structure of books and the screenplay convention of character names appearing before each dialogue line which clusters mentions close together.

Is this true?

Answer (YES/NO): YES